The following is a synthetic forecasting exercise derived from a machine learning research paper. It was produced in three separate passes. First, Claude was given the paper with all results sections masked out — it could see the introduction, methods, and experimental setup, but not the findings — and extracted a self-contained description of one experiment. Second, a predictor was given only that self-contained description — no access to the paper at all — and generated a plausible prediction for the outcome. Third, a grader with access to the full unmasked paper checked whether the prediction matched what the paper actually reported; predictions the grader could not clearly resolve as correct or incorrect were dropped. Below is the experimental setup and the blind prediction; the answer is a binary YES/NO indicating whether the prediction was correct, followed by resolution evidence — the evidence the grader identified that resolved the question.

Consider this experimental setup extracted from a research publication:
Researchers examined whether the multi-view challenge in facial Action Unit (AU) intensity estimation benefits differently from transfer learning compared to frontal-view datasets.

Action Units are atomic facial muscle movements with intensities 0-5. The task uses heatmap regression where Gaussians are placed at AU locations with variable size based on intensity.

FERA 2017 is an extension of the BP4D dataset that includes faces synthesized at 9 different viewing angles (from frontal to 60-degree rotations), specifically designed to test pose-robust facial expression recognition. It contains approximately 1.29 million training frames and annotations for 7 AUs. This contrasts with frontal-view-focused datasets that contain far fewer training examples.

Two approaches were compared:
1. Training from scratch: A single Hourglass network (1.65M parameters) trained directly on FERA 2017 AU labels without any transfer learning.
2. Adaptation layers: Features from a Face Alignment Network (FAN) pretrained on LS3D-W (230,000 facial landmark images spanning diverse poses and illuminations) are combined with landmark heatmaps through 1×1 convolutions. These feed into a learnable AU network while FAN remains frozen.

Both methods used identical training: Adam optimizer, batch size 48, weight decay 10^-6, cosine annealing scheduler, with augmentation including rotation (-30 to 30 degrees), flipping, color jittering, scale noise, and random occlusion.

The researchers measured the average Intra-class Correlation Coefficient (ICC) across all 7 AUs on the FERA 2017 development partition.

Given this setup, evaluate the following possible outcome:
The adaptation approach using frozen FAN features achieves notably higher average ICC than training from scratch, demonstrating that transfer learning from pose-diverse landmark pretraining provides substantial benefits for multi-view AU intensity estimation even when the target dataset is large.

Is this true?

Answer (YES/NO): NO